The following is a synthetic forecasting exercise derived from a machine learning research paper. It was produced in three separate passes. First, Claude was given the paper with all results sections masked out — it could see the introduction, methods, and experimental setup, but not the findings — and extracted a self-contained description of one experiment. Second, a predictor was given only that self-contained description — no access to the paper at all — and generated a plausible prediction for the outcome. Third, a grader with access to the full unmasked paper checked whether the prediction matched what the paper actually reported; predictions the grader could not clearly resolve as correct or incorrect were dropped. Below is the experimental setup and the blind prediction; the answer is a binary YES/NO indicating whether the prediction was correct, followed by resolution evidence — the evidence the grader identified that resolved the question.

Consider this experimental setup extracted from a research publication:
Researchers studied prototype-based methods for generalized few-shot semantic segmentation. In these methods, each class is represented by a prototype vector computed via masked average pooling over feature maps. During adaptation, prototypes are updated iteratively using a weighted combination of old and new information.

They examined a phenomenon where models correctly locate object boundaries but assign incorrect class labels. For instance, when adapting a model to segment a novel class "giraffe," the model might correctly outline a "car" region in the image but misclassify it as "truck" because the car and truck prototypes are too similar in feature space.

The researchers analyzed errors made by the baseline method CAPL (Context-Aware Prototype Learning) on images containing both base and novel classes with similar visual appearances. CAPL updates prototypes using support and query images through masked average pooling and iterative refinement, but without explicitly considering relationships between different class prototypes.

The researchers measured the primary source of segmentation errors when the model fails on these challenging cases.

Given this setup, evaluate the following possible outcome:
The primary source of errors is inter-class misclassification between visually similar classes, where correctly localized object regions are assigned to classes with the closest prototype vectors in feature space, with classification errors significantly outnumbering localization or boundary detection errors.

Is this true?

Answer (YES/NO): YES